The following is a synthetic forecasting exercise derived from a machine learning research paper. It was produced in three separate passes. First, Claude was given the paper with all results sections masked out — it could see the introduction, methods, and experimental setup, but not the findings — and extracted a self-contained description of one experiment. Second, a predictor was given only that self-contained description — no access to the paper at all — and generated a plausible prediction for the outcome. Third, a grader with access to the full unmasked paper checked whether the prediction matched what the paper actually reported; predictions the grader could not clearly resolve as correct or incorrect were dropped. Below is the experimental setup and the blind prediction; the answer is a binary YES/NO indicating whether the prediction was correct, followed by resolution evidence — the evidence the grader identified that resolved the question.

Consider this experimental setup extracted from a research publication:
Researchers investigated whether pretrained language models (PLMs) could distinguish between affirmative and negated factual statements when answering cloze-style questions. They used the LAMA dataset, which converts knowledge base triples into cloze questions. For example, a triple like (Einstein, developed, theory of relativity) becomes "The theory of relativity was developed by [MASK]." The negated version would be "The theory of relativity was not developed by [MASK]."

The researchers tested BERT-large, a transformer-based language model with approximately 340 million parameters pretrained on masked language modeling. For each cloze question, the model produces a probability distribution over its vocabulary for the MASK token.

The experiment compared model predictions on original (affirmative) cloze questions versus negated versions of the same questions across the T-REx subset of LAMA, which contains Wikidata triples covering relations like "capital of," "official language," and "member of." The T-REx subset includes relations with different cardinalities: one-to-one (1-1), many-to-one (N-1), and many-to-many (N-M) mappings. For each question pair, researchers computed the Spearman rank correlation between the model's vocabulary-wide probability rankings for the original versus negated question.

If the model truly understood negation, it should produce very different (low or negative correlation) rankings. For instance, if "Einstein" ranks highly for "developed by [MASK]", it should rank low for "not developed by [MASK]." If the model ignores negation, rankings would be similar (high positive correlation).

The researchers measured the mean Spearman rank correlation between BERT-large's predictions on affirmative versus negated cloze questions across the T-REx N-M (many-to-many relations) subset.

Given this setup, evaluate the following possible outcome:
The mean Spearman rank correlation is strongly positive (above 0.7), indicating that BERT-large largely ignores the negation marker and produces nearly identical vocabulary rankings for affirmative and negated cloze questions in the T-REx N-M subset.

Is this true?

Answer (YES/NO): YES